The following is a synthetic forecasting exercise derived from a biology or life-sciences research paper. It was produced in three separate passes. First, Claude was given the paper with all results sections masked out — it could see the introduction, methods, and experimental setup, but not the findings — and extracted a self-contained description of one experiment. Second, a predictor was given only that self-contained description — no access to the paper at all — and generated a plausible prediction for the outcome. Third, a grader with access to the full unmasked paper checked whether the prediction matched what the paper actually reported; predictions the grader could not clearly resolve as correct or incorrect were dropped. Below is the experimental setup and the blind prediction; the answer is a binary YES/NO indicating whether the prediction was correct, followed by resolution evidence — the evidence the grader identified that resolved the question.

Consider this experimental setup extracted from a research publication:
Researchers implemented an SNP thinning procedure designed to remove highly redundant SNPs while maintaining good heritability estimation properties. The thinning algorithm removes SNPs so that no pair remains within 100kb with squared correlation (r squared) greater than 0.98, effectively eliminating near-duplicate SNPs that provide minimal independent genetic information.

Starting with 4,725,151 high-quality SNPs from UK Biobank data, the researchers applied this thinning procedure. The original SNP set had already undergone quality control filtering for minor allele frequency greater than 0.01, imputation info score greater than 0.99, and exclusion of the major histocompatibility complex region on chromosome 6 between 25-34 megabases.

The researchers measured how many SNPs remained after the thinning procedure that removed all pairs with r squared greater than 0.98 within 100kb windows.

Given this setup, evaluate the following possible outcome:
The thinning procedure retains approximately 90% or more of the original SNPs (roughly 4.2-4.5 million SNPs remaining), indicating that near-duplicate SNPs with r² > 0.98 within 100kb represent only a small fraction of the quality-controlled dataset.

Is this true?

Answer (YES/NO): NO